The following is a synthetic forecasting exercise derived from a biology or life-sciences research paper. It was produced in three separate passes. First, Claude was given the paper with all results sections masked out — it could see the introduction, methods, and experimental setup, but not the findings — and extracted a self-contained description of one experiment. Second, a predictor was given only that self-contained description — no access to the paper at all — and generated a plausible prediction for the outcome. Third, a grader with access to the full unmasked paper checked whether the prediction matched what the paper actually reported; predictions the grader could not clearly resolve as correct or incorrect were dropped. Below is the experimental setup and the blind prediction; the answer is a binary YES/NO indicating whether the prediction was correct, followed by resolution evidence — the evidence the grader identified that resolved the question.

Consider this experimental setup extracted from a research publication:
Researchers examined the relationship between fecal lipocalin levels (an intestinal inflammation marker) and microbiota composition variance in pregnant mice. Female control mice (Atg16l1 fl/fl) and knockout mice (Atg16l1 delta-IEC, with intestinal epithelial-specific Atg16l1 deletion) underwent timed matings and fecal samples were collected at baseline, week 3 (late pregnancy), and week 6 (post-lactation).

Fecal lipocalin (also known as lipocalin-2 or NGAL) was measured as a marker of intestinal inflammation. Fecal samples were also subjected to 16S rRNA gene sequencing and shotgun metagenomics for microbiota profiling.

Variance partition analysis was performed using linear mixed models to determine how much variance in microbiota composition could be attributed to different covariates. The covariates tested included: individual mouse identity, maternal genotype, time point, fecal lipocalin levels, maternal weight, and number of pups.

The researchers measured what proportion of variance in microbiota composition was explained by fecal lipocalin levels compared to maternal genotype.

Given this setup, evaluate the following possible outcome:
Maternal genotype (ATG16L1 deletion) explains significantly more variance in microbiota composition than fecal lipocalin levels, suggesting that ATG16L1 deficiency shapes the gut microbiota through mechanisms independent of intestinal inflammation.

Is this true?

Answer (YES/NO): YES